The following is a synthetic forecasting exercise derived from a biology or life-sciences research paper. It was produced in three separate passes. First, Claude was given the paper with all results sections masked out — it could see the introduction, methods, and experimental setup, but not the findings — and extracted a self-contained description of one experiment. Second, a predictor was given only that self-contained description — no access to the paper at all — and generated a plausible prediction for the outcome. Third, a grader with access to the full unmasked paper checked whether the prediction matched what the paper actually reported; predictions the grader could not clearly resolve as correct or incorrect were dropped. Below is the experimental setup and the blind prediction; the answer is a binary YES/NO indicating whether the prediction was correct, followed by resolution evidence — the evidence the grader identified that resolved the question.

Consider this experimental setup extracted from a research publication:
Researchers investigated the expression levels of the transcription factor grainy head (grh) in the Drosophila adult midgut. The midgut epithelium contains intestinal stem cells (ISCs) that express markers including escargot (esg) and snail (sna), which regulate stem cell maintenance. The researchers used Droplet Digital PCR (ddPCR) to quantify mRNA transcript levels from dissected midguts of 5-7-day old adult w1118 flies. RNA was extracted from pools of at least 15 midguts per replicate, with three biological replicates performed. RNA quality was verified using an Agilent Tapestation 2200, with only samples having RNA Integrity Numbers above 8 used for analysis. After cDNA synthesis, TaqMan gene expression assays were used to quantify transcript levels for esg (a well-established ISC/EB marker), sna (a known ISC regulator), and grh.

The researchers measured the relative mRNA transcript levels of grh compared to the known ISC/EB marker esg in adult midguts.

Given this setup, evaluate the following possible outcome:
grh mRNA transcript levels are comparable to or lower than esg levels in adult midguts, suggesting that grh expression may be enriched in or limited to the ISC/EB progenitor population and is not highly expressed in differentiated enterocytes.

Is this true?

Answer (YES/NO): YES